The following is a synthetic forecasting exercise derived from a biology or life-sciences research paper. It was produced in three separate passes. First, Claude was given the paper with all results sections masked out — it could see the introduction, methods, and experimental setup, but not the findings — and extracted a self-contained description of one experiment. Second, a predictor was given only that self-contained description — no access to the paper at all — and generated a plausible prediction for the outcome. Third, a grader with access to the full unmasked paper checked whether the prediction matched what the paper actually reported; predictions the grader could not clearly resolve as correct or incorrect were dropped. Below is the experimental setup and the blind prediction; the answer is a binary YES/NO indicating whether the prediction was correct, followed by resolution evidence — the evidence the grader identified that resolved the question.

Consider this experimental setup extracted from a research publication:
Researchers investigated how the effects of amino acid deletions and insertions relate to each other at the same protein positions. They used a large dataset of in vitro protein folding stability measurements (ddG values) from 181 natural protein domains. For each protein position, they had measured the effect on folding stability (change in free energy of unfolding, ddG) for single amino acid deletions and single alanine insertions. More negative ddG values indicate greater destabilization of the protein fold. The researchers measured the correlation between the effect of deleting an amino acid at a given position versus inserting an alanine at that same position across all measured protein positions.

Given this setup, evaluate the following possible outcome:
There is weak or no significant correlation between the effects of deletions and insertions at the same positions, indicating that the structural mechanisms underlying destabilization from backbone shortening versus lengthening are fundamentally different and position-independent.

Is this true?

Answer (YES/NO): NO